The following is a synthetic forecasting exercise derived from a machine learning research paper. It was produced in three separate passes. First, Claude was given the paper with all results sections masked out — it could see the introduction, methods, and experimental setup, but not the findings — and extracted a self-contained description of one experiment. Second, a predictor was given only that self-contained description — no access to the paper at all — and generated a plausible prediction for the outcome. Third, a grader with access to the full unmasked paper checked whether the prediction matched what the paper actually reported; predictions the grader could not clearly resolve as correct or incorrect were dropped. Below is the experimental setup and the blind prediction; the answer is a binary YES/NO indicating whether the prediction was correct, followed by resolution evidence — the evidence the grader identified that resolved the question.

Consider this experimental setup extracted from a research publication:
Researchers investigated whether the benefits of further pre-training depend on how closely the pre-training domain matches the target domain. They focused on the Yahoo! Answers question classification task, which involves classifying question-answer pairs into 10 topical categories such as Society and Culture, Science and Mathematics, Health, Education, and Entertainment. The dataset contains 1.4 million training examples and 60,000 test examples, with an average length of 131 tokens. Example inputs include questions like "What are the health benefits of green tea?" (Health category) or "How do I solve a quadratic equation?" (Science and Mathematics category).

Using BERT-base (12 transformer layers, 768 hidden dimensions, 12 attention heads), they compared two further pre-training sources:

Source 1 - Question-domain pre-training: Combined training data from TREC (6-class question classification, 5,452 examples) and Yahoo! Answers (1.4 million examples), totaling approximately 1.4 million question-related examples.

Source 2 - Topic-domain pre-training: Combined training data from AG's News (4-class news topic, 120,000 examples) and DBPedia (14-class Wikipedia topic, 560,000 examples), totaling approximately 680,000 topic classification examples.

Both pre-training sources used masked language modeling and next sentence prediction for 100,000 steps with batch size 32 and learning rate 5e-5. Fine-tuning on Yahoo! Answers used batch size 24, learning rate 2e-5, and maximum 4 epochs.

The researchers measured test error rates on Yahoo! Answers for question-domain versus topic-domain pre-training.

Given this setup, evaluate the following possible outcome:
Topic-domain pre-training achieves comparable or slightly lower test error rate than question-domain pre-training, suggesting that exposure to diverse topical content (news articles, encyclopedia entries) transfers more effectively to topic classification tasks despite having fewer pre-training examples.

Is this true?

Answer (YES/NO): NO